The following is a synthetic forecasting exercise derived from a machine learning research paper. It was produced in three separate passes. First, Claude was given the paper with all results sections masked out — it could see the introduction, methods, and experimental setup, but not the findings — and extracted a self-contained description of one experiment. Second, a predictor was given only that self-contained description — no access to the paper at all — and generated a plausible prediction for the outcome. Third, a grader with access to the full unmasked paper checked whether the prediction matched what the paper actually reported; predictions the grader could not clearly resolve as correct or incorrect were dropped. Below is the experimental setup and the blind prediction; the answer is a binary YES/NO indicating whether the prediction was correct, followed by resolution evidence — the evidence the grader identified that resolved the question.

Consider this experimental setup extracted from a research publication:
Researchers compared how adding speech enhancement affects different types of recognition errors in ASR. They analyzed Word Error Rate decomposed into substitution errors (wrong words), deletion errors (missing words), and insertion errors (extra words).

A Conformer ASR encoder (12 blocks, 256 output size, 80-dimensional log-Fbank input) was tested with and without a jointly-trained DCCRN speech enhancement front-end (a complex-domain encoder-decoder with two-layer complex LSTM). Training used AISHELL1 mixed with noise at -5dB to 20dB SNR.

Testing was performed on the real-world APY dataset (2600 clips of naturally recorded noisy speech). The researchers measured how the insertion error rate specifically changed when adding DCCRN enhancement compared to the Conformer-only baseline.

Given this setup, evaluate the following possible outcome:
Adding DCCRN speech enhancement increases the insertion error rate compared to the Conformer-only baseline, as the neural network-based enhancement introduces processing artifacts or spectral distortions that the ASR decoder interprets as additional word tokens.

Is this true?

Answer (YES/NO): YES